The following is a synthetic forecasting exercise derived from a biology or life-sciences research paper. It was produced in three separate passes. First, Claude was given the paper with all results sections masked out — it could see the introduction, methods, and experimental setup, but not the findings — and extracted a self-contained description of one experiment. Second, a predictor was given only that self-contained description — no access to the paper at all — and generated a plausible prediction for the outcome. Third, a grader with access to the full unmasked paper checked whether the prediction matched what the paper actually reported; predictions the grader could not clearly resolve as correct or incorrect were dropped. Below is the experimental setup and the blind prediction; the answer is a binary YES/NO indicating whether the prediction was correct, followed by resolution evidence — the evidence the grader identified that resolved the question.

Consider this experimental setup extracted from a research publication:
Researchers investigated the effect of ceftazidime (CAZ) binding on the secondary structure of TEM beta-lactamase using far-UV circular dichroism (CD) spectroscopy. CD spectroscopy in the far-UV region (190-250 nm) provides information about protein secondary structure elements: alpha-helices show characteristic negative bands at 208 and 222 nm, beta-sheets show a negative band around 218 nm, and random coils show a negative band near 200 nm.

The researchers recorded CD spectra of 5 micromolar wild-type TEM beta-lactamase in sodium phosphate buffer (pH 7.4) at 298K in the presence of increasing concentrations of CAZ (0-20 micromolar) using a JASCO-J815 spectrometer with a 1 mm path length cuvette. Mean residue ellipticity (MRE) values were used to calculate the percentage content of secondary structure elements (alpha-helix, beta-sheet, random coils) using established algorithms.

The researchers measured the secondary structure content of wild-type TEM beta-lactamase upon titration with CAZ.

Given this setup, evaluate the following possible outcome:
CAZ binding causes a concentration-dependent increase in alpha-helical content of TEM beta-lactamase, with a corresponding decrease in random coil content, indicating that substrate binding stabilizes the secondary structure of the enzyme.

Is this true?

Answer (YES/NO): NO